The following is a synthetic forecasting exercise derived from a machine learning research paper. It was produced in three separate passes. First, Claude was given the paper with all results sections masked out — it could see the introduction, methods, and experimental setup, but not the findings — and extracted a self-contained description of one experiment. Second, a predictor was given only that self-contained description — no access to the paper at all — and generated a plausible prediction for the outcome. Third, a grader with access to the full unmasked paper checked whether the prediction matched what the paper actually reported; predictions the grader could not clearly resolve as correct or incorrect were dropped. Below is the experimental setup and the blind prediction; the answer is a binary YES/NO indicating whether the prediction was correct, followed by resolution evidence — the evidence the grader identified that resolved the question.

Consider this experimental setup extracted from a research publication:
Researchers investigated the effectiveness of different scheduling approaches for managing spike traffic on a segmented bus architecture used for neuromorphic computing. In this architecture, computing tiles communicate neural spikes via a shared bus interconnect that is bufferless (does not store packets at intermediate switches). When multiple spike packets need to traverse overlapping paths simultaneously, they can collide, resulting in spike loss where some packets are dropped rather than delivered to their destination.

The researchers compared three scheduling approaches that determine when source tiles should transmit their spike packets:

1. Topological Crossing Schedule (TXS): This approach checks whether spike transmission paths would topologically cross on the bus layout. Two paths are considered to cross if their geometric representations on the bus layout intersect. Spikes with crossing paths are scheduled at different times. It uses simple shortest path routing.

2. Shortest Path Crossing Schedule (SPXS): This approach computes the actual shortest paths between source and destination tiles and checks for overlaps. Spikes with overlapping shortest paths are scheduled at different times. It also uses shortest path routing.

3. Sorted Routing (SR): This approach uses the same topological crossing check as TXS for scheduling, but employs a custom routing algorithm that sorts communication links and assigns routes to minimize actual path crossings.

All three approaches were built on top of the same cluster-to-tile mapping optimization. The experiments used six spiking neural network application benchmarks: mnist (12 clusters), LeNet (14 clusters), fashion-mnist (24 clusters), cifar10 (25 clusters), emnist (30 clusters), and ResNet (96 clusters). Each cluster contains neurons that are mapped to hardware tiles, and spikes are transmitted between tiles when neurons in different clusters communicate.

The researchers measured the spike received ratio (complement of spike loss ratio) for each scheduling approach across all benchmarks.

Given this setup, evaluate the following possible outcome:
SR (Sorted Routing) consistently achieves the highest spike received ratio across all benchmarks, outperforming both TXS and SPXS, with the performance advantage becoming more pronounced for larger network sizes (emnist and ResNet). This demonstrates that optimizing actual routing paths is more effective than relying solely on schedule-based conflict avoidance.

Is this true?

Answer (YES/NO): NO